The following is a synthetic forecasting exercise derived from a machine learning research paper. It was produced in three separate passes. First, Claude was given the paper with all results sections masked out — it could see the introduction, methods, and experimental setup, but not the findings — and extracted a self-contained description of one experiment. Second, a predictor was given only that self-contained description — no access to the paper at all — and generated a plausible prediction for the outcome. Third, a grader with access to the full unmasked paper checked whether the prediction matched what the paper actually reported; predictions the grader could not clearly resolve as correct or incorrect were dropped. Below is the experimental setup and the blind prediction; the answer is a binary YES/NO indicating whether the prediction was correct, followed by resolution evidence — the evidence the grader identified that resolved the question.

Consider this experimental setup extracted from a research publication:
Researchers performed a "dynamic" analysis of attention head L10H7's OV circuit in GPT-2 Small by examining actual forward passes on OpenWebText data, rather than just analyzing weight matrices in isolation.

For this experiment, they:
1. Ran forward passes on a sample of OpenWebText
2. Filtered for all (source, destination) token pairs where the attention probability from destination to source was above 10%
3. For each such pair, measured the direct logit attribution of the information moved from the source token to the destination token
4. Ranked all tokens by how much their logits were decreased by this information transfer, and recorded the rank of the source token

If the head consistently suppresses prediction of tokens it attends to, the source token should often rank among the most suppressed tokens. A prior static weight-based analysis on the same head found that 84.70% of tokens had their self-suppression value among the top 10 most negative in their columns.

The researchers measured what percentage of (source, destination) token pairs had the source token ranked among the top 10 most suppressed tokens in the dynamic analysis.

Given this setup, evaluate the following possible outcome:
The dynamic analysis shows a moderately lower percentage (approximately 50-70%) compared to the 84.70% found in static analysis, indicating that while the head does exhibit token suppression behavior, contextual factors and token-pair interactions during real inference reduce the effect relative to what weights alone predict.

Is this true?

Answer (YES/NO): NO